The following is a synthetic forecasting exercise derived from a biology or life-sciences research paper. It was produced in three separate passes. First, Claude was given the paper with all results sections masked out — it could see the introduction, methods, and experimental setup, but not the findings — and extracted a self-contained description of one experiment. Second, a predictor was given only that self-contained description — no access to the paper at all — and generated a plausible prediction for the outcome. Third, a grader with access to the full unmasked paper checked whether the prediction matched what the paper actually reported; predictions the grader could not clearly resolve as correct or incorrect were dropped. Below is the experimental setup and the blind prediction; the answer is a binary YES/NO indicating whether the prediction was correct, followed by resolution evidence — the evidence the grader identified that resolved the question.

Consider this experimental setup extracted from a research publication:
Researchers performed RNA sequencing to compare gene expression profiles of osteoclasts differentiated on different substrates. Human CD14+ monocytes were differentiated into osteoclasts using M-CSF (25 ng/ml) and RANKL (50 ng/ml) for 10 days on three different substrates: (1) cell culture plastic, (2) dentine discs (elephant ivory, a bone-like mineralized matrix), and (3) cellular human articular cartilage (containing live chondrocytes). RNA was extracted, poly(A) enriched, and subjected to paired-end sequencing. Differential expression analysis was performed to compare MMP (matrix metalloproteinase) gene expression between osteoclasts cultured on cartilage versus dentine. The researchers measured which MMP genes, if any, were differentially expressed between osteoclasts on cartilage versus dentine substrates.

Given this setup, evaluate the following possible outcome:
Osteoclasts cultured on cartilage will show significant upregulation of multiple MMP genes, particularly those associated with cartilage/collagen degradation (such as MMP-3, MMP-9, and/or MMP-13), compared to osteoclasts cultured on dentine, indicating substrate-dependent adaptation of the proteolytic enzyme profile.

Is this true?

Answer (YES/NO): NO